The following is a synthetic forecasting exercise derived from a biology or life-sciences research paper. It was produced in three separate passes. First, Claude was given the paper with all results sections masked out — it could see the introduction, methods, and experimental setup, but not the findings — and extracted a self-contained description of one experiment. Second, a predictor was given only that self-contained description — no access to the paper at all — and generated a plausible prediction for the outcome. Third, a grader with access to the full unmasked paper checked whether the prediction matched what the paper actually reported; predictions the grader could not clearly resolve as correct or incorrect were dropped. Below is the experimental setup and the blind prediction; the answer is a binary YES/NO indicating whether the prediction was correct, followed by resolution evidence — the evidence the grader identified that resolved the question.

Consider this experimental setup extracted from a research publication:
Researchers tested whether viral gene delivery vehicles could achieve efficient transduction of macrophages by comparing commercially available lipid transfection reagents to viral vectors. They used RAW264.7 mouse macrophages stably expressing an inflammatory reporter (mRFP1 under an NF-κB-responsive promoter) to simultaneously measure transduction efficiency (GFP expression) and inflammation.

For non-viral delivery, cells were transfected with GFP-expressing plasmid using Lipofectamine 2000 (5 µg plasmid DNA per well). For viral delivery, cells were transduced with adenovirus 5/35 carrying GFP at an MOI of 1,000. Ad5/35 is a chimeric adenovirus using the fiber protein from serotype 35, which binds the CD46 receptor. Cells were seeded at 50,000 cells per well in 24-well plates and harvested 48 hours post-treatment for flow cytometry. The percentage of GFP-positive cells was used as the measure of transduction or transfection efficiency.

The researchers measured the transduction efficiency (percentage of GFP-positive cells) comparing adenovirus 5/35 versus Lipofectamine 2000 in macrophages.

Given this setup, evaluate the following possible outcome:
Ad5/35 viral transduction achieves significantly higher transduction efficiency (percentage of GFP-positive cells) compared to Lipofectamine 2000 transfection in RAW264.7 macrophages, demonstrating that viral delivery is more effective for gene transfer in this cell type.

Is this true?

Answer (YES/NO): YES